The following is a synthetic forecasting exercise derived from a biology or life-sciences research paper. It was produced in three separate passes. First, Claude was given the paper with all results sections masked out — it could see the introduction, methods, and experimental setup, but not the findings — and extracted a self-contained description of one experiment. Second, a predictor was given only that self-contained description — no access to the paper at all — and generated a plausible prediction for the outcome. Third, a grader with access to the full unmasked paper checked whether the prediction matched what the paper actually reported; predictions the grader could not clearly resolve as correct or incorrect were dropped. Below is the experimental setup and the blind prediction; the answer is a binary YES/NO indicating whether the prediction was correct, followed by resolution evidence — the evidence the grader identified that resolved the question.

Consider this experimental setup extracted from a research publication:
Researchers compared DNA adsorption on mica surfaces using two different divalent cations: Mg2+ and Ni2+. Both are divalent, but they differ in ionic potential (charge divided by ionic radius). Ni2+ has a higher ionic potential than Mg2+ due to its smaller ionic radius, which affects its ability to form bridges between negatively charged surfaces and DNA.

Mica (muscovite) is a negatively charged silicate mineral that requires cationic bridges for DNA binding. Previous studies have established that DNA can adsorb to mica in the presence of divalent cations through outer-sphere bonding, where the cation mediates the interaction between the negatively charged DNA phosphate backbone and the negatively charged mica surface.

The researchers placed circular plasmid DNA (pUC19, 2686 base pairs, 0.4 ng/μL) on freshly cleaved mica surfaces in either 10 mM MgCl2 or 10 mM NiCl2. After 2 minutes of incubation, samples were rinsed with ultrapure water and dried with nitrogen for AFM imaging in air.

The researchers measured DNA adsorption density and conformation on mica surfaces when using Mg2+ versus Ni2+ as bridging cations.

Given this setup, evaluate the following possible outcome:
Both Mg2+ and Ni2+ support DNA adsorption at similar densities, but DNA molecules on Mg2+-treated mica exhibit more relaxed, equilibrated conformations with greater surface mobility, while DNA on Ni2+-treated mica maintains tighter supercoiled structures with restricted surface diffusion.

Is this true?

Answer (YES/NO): YES